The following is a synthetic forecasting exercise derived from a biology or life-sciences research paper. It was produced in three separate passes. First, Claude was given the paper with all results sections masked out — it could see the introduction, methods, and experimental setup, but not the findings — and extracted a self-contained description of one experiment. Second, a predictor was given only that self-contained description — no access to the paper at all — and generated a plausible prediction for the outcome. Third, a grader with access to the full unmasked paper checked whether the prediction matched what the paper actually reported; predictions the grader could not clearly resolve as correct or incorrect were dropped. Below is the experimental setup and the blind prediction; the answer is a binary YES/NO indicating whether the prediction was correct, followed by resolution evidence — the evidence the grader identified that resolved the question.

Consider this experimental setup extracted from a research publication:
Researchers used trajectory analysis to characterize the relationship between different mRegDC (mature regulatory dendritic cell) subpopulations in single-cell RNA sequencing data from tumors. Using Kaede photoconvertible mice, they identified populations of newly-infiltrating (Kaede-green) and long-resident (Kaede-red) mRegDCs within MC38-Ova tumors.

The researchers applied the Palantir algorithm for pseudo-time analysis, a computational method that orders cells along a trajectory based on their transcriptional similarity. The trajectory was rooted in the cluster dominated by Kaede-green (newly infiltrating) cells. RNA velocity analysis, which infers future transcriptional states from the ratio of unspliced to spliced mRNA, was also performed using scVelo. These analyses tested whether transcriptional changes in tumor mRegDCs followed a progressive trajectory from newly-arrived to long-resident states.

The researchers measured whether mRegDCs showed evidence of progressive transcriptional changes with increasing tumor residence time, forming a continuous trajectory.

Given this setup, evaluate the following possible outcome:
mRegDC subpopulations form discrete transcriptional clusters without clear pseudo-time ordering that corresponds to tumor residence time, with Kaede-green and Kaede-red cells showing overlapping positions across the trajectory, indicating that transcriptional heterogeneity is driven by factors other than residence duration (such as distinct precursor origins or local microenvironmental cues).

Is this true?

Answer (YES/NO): NO